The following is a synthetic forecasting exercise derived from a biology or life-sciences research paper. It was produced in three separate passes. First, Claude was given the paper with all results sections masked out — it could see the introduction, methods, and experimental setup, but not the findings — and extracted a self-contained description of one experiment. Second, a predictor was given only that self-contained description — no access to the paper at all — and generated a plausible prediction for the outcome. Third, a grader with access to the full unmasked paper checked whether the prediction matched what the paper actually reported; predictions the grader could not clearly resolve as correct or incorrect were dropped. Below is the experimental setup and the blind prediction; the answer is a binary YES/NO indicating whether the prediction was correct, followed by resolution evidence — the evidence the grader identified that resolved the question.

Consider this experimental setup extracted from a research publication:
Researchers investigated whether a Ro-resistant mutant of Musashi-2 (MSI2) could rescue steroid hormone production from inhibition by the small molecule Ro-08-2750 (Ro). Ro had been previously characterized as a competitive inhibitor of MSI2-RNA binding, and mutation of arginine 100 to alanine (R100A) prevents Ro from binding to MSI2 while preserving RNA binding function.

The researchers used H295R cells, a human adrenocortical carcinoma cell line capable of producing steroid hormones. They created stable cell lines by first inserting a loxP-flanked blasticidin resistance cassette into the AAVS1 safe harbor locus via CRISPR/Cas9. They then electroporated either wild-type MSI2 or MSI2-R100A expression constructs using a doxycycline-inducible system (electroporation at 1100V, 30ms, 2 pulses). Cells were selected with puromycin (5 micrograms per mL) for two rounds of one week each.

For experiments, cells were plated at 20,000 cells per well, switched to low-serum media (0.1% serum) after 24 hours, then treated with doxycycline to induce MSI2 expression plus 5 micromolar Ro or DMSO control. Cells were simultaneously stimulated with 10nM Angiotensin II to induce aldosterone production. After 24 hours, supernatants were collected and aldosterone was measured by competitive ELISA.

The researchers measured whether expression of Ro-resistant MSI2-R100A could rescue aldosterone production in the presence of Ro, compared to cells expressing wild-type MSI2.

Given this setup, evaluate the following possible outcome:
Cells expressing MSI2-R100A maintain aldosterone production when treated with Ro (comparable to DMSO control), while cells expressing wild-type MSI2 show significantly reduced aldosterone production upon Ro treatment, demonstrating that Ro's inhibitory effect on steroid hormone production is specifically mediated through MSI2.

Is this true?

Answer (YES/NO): NO